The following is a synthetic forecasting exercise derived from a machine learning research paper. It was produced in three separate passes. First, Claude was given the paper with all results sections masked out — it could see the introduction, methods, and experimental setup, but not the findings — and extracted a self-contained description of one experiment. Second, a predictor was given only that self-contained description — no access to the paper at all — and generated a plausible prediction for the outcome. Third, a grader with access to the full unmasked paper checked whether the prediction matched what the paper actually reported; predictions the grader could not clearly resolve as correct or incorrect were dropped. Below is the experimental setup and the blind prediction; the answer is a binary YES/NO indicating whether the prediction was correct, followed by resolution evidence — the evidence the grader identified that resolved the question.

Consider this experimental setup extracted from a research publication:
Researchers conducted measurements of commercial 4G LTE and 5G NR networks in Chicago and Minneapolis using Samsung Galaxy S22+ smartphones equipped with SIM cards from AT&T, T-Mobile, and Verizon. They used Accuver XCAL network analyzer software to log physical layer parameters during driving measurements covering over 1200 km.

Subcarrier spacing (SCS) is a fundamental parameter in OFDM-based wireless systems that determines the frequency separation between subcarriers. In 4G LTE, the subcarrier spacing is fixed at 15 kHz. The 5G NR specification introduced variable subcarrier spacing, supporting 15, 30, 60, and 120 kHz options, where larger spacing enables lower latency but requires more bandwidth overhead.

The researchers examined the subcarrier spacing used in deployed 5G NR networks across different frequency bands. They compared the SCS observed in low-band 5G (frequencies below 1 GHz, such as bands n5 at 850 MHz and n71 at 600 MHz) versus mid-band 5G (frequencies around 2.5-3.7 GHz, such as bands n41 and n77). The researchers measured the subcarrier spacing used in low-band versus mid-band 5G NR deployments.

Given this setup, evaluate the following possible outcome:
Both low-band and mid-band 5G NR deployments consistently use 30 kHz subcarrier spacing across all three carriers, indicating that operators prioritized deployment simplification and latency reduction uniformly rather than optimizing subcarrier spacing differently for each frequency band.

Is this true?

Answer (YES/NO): NO